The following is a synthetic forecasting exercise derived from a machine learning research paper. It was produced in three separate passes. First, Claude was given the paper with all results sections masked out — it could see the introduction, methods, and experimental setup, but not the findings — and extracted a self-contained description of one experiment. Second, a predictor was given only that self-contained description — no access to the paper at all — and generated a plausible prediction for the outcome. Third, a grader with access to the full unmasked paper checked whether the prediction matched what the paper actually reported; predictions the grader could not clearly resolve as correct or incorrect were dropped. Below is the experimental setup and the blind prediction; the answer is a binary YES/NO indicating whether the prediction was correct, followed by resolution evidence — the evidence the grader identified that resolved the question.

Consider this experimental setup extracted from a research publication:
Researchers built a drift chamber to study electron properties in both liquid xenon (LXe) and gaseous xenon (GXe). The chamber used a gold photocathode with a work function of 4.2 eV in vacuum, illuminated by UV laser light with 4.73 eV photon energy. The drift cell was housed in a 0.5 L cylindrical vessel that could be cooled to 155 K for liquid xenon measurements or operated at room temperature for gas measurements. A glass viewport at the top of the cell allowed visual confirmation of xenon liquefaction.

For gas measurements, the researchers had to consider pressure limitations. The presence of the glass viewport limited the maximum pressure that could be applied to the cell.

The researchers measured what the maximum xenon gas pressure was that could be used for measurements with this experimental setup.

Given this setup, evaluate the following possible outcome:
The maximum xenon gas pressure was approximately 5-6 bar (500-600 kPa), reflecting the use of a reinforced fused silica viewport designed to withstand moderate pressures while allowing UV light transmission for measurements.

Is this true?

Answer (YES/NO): NO